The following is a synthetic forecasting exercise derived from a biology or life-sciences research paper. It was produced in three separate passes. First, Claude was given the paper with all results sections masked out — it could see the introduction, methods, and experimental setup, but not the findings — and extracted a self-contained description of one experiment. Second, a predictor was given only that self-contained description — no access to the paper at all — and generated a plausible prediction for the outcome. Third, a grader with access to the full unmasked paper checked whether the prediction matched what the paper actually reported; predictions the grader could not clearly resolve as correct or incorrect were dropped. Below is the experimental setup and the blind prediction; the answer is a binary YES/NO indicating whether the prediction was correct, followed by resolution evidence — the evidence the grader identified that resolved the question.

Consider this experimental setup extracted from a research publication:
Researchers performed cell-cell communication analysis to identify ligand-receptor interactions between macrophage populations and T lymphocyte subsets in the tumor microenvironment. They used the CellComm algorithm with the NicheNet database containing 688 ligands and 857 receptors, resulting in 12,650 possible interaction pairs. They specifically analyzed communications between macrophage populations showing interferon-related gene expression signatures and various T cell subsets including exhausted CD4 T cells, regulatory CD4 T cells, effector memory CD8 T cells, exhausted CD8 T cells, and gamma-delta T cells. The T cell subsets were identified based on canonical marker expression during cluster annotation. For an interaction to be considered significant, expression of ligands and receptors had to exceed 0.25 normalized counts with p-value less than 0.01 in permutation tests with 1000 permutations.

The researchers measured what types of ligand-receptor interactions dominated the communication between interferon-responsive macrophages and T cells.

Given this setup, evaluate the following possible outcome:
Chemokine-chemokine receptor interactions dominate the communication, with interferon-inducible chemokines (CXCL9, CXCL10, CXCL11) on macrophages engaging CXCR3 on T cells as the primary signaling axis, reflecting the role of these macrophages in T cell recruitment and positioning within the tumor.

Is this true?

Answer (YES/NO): NO